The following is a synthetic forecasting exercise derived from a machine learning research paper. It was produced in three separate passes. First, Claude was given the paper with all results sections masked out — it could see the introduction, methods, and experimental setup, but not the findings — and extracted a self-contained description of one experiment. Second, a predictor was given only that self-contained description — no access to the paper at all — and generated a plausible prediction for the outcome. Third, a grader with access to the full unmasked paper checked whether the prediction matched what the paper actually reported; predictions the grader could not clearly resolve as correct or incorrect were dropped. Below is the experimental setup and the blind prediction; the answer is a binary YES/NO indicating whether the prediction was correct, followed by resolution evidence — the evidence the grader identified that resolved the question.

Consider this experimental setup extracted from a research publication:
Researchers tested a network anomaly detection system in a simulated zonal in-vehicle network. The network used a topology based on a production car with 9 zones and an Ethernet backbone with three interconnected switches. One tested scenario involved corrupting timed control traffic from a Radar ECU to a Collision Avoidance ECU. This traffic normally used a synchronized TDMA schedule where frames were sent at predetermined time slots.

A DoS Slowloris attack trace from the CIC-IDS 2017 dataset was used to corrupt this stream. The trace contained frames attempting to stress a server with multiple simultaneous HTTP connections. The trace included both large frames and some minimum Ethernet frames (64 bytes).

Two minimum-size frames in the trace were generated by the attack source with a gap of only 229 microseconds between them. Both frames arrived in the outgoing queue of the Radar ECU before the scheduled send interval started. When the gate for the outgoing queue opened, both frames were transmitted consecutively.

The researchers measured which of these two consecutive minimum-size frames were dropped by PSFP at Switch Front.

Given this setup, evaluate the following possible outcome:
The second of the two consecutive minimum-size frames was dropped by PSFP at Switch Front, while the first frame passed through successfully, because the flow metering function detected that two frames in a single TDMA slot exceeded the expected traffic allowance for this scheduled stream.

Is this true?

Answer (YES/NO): NO